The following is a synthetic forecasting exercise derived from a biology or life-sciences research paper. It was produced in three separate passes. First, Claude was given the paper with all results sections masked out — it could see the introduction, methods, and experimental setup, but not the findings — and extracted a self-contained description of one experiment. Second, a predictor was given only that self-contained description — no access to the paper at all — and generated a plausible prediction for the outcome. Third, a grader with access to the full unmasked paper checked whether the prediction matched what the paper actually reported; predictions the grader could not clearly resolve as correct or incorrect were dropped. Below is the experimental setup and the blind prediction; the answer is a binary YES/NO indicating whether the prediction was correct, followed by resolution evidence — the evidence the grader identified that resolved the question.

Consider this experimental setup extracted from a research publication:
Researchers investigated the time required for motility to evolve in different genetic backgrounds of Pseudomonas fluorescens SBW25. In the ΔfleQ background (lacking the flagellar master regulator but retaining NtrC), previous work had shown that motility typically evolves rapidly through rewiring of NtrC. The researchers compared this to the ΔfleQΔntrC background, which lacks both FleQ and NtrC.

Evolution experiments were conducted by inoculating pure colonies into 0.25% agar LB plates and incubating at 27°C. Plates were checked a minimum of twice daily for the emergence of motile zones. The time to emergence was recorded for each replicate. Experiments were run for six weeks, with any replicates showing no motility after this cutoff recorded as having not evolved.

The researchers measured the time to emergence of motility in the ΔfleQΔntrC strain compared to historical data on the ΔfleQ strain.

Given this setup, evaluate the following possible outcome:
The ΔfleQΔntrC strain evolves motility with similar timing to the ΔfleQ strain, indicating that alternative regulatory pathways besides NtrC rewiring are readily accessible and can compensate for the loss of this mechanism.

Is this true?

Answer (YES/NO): NO